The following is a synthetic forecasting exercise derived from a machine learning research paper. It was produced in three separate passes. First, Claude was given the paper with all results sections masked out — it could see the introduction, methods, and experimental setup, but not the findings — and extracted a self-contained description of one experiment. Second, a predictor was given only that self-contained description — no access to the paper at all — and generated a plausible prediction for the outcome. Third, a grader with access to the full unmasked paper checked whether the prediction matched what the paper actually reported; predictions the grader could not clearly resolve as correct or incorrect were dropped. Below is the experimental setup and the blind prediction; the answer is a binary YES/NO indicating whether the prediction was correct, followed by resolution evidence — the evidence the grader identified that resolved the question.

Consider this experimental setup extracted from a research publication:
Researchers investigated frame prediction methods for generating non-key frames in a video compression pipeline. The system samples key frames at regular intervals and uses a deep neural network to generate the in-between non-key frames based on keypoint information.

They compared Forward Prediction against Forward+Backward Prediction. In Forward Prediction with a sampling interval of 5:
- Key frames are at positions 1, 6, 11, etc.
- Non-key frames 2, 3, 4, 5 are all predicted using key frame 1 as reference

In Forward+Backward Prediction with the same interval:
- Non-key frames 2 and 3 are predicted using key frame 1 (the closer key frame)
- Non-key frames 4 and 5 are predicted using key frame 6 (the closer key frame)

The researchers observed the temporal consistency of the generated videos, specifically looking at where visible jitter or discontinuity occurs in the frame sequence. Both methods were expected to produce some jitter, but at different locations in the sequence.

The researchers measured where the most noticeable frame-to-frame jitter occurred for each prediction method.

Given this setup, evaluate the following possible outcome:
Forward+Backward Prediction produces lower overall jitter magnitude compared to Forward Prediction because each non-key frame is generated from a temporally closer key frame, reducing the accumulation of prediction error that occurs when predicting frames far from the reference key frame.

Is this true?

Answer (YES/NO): YES